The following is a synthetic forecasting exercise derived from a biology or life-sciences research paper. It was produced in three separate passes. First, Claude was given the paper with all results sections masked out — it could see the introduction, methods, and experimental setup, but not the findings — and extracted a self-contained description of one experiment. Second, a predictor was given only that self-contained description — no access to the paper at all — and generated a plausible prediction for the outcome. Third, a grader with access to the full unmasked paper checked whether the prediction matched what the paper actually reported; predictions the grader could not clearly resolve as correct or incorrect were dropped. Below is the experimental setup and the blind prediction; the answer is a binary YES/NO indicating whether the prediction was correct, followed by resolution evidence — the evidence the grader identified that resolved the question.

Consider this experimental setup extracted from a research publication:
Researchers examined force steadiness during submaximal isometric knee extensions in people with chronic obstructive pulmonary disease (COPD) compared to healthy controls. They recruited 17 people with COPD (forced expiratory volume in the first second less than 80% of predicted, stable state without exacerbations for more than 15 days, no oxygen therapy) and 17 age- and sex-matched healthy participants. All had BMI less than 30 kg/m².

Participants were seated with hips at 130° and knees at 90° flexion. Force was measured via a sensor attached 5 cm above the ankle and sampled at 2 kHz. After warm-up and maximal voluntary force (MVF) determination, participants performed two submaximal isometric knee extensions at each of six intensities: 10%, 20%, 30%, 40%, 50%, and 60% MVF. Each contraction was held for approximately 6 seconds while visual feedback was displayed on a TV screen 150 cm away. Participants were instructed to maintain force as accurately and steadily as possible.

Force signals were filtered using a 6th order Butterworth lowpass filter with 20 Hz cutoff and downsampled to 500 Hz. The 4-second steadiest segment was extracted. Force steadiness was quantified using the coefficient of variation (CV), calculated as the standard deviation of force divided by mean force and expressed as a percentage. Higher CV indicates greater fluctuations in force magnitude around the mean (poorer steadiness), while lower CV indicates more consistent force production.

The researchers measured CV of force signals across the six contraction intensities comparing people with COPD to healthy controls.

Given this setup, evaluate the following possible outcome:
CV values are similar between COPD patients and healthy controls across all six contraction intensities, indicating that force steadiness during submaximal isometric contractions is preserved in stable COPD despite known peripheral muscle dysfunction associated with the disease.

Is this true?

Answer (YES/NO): NO